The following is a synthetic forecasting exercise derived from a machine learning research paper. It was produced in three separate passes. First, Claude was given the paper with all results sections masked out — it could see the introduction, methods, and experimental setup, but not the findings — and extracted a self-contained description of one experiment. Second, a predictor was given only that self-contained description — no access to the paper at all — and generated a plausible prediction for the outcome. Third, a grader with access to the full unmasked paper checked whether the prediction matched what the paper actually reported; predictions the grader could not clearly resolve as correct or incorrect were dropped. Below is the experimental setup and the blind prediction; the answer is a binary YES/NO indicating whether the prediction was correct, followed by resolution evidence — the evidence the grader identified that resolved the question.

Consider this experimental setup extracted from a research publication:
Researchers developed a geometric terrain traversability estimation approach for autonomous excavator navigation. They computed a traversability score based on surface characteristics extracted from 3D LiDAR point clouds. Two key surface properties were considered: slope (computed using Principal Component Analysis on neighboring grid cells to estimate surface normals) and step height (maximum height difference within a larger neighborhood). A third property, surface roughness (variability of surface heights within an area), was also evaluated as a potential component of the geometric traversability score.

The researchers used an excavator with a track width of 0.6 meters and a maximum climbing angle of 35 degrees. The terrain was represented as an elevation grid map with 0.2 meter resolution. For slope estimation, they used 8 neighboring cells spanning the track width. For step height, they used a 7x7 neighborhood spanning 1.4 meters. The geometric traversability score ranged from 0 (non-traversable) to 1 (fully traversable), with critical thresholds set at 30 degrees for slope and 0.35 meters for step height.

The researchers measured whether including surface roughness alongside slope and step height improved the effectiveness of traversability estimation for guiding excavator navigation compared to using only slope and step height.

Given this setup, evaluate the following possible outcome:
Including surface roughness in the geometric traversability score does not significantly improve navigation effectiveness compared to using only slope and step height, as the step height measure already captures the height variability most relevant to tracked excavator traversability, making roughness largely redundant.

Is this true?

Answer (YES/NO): YES